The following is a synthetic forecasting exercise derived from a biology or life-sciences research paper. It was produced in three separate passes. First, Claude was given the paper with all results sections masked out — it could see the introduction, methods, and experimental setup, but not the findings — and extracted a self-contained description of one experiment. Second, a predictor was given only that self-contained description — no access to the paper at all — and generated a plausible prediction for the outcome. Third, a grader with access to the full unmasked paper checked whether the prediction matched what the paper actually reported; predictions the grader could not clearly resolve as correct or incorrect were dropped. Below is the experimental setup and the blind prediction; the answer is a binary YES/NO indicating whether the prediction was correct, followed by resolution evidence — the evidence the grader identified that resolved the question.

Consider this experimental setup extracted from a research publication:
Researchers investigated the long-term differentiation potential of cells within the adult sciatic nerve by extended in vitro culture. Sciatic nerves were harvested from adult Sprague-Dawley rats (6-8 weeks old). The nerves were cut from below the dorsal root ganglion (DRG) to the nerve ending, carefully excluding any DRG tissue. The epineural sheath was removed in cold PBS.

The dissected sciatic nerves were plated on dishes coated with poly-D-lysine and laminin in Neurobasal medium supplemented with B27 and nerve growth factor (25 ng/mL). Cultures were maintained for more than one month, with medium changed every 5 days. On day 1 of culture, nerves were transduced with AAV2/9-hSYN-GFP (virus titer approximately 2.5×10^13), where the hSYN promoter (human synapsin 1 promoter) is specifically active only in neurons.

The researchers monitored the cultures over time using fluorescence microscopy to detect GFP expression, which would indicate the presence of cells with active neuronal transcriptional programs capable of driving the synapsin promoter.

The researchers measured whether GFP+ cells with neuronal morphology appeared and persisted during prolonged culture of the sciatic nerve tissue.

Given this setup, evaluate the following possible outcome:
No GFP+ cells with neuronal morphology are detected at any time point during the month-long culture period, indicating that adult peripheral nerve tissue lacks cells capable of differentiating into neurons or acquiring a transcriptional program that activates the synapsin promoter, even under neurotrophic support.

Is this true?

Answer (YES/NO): NO